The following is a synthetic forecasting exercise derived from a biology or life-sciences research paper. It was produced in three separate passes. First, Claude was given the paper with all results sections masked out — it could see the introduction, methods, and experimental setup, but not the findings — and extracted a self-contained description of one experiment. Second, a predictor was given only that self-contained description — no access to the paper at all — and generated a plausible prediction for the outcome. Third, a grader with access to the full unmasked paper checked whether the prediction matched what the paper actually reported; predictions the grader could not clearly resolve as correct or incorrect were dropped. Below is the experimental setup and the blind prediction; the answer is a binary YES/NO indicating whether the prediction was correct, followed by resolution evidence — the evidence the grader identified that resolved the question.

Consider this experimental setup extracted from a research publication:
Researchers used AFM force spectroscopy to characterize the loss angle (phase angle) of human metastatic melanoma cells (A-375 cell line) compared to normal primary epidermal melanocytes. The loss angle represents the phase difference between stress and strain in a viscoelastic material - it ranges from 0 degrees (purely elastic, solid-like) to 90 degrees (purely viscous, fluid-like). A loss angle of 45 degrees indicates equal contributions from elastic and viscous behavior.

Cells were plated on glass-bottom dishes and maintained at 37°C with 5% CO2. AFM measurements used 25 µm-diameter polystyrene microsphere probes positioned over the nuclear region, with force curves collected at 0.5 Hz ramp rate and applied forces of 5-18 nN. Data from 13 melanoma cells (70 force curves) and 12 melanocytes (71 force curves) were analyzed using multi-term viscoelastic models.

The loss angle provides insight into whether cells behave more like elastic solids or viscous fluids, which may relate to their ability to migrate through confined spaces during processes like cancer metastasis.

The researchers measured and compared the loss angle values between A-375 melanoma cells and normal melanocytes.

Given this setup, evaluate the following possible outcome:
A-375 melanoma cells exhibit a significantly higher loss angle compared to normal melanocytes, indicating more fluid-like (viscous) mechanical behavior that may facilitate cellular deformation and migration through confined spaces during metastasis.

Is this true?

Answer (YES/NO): YES